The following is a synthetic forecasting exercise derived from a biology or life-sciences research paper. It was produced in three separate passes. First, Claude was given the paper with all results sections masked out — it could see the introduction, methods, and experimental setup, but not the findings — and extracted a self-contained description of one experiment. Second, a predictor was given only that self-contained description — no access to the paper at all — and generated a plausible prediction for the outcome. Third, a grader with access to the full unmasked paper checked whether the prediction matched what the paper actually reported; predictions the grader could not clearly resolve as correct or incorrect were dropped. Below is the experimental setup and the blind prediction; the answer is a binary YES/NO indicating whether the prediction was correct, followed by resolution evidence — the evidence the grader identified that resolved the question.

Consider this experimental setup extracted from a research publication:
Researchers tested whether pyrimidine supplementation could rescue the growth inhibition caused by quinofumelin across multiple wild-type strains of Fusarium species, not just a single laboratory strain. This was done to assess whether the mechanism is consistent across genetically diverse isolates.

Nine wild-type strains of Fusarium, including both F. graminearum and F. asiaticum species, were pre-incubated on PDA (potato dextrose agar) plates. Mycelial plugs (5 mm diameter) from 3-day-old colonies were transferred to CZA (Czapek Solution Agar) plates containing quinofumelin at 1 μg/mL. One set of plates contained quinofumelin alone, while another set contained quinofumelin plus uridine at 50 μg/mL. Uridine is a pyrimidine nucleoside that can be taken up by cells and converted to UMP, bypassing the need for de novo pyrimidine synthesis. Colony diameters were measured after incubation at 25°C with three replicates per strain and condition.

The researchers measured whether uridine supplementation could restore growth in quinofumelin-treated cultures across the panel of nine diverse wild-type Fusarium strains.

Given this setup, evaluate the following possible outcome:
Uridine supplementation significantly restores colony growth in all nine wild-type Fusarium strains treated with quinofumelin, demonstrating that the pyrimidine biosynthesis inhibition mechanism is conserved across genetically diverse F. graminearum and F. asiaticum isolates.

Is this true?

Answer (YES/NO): YES